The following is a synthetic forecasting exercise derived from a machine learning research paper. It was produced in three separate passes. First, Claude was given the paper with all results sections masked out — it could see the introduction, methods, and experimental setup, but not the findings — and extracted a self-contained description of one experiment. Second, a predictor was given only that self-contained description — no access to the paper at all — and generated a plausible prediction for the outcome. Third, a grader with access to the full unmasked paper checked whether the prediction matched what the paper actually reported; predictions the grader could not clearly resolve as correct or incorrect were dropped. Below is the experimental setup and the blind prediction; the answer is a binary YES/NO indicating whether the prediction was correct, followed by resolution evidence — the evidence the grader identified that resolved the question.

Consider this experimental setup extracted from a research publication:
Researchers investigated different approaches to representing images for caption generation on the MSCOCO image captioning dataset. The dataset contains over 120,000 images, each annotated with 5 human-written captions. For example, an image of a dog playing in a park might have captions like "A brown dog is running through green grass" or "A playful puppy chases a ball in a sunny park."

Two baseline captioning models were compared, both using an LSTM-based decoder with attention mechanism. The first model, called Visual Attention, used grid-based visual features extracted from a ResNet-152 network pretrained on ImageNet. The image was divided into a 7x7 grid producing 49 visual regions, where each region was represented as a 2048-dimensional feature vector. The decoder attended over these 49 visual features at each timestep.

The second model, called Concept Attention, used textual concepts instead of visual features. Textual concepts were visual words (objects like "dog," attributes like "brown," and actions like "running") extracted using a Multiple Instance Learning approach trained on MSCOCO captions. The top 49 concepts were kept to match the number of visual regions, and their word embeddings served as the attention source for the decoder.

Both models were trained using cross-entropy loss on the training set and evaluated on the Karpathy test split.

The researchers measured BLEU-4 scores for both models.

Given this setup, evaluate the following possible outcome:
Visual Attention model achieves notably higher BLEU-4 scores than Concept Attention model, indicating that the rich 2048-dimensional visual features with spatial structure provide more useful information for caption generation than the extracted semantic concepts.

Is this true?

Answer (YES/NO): NO